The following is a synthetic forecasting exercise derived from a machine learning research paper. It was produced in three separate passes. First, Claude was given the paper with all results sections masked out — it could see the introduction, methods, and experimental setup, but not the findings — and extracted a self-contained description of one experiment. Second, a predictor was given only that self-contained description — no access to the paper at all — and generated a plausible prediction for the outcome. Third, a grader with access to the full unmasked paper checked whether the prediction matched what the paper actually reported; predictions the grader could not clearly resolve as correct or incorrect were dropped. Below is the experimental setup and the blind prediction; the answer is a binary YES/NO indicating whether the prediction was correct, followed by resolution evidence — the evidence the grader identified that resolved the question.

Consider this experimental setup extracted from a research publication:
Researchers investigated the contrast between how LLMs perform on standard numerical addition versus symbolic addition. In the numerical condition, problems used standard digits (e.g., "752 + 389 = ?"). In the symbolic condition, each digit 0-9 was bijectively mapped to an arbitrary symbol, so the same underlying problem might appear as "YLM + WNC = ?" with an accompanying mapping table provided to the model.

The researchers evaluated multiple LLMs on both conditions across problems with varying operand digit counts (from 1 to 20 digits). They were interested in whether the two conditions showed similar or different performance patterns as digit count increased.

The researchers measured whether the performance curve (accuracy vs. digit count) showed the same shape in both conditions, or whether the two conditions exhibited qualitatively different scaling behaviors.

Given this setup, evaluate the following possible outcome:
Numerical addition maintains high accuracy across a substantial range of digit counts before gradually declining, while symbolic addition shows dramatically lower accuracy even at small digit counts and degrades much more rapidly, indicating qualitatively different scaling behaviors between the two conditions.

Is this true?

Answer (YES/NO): NO